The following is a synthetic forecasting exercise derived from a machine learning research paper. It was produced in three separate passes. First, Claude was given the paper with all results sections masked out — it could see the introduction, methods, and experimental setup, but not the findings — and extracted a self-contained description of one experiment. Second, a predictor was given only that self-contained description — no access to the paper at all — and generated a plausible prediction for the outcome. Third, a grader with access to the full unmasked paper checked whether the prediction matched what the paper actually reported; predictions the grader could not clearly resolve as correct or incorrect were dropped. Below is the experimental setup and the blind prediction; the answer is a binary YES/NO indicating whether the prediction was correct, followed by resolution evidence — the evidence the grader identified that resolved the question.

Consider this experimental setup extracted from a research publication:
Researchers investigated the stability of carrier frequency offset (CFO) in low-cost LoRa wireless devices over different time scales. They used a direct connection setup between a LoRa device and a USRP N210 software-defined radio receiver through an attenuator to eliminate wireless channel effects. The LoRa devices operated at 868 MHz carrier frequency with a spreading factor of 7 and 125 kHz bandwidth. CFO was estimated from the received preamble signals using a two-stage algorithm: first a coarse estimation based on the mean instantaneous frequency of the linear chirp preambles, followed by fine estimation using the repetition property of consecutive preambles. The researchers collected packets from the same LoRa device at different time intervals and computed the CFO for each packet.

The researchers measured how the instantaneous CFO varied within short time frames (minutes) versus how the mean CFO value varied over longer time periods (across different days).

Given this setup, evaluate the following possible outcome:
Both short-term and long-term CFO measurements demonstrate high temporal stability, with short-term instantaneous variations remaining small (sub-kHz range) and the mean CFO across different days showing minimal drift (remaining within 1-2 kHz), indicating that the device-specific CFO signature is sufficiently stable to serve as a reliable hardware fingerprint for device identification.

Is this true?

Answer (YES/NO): NO